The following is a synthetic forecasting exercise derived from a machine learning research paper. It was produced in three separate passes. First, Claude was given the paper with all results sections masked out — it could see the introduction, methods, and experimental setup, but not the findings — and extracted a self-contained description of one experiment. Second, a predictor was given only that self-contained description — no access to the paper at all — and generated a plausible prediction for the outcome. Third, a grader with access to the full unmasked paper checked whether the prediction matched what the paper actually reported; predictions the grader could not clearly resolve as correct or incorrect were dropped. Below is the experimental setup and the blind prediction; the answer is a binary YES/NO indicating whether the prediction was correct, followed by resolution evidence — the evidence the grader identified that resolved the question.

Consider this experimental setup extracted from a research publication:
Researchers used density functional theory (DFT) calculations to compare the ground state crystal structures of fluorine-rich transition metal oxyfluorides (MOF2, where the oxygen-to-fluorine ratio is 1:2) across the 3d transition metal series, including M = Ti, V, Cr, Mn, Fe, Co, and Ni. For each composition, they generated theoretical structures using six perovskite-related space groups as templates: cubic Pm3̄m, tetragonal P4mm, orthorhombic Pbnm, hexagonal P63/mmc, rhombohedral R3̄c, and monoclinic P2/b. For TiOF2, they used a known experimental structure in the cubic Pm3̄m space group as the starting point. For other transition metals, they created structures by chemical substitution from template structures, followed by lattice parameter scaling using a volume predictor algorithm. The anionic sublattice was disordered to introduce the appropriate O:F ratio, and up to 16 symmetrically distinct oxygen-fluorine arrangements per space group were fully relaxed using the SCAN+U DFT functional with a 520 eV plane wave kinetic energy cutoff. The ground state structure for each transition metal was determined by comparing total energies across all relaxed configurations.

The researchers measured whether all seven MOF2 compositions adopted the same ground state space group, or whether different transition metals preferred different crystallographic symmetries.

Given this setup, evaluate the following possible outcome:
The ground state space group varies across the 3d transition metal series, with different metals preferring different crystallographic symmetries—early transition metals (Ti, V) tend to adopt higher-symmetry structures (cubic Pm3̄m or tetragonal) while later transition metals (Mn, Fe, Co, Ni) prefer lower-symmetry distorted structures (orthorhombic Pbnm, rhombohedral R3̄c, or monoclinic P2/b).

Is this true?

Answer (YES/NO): NO